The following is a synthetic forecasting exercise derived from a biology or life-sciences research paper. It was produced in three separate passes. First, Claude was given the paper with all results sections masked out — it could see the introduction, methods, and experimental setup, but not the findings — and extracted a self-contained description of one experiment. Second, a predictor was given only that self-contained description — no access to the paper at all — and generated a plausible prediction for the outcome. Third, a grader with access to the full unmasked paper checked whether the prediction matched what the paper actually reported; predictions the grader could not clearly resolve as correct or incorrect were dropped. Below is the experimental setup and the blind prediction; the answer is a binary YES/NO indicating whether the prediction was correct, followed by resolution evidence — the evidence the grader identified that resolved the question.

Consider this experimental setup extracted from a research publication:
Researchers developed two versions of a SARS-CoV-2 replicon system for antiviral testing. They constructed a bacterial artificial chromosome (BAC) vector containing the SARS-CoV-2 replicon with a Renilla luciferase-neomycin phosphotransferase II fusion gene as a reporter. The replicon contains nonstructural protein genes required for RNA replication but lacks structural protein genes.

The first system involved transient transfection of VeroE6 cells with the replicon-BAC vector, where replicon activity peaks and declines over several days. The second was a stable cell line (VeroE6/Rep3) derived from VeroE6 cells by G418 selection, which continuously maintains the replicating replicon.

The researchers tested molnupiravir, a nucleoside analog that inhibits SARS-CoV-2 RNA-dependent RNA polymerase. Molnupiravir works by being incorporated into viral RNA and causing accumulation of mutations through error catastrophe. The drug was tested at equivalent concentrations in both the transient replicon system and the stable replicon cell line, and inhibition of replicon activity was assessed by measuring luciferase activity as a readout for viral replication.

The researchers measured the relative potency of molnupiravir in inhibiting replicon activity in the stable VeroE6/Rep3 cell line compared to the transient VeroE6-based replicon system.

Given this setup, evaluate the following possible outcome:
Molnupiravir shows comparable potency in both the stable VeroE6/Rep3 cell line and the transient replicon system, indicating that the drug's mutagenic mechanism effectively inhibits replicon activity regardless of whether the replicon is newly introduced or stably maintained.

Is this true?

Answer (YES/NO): NO